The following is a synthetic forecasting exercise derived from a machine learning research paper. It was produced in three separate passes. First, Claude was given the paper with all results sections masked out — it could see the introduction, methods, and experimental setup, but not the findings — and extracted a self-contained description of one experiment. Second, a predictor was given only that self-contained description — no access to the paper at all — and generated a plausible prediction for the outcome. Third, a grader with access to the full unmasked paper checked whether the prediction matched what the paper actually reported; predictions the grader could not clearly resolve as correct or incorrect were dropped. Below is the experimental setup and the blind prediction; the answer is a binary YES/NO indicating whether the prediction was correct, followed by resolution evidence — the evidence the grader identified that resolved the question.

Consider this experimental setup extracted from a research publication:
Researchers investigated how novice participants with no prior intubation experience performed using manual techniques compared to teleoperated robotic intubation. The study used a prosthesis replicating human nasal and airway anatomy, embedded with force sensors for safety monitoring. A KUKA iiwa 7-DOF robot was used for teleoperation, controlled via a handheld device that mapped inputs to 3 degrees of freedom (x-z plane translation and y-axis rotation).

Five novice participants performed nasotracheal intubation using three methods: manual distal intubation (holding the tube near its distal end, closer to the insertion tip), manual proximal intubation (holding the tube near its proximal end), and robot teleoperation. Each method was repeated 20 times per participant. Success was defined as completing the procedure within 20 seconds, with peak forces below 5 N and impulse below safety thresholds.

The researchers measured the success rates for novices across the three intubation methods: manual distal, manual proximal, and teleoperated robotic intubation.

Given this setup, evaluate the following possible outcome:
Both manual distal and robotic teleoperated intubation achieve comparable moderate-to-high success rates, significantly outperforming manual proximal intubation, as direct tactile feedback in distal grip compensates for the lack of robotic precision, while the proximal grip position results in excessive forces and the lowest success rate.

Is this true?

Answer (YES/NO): NO